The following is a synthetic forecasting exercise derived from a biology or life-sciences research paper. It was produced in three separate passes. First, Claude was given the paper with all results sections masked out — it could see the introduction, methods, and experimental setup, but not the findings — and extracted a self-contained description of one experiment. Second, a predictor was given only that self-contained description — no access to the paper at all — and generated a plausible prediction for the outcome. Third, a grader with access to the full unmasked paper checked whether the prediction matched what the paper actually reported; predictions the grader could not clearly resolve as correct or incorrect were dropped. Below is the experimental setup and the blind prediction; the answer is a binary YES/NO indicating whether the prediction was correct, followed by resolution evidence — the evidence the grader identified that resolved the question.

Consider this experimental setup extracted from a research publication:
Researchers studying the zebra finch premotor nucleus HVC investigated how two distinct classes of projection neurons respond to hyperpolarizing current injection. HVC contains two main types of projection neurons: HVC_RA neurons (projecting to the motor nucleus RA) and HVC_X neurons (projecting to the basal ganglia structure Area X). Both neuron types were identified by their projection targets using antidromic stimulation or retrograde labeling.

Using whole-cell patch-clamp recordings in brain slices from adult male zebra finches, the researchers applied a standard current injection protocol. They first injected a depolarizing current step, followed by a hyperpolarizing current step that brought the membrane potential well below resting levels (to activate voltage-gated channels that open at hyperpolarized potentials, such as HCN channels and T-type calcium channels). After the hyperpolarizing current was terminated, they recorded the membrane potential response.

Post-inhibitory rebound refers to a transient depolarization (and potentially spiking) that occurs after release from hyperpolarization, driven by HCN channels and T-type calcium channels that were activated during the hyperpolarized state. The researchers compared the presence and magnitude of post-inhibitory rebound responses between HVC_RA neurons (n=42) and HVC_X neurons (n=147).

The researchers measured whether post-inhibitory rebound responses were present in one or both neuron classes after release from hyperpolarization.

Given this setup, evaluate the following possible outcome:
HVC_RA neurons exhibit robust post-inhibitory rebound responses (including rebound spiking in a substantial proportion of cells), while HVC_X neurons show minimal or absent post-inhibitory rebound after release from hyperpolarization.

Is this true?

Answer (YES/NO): NO